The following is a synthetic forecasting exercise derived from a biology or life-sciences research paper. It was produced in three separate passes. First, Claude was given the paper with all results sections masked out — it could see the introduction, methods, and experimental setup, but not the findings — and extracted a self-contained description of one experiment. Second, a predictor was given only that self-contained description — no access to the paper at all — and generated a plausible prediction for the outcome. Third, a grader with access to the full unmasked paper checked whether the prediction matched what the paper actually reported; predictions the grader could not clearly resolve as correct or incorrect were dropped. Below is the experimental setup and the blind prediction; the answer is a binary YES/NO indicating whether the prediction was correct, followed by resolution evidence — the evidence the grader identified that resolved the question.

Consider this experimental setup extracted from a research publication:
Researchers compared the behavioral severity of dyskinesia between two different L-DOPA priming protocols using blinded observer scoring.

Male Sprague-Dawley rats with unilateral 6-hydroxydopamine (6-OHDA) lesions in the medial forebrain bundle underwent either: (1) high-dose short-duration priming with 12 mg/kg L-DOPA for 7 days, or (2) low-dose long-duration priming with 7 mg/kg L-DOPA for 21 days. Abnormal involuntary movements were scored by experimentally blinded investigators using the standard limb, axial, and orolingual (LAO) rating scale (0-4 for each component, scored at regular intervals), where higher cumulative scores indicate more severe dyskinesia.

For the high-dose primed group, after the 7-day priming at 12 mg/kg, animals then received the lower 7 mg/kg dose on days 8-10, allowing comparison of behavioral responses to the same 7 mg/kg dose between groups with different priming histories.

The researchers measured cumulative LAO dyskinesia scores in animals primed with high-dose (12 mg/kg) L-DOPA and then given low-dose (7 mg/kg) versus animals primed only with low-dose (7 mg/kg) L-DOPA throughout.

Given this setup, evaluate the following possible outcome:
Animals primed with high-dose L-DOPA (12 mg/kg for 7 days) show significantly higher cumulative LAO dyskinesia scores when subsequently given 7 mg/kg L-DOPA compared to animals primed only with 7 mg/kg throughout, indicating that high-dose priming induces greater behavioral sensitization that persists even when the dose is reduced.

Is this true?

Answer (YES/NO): YES